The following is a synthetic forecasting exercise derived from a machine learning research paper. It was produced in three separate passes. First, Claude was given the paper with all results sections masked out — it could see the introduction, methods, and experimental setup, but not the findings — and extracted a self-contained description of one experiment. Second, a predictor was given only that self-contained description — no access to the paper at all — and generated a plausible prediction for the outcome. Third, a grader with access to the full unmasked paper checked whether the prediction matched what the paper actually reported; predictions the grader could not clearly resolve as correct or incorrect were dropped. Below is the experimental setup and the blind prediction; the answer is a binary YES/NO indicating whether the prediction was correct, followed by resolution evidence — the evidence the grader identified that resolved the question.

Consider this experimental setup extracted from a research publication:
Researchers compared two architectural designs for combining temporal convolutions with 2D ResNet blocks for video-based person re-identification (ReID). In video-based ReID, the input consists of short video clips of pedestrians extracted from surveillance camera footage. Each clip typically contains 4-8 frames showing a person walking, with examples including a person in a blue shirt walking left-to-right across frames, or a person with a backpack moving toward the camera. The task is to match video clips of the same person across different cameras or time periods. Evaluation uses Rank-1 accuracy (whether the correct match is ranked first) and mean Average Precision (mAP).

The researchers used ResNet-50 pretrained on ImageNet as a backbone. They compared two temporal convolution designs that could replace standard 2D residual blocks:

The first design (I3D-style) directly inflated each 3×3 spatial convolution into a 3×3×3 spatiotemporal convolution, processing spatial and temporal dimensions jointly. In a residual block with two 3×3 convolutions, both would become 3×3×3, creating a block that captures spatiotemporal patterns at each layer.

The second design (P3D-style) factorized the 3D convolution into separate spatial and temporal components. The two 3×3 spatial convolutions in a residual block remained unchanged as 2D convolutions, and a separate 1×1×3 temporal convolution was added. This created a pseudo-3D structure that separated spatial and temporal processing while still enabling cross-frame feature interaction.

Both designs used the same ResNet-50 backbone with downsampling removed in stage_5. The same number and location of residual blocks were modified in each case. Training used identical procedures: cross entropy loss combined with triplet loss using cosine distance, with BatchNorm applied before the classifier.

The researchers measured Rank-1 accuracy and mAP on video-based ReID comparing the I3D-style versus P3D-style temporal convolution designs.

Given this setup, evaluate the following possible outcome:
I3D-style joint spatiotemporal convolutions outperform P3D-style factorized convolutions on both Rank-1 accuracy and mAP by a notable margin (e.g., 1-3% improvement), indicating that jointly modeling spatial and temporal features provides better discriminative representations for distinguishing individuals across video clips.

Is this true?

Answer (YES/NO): NO